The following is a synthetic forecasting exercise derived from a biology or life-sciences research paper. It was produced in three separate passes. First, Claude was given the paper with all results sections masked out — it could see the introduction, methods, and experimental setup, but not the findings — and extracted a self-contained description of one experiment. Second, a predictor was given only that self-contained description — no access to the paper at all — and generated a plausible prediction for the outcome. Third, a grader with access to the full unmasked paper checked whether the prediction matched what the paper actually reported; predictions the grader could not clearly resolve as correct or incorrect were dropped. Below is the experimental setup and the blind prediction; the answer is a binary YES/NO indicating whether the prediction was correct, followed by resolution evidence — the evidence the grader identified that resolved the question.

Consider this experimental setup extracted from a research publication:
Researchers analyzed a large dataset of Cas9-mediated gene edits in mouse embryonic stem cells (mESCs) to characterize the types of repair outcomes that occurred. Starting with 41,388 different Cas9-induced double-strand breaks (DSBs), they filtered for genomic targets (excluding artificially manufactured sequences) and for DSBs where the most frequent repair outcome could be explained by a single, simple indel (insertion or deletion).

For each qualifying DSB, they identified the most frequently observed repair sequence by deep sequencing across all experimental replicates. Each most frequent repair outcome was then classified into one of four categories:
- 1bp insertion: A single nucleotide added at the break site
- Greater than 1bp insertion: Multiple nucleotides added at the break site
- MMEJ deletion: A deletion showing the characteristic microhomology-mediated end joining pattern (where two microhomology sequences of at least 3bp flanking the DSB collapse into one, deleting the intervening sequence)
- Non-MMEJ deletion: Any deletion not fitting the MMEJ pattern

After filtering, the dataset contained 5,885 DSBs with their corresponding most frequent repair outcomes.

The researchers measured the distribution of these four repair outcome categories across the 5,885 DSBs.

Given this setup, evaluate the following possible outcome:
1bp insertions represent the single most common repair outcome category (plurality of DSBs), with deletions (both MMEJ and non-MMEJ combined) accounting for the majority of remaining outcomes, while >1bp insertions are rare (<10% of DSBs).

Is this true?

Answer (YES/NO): NO